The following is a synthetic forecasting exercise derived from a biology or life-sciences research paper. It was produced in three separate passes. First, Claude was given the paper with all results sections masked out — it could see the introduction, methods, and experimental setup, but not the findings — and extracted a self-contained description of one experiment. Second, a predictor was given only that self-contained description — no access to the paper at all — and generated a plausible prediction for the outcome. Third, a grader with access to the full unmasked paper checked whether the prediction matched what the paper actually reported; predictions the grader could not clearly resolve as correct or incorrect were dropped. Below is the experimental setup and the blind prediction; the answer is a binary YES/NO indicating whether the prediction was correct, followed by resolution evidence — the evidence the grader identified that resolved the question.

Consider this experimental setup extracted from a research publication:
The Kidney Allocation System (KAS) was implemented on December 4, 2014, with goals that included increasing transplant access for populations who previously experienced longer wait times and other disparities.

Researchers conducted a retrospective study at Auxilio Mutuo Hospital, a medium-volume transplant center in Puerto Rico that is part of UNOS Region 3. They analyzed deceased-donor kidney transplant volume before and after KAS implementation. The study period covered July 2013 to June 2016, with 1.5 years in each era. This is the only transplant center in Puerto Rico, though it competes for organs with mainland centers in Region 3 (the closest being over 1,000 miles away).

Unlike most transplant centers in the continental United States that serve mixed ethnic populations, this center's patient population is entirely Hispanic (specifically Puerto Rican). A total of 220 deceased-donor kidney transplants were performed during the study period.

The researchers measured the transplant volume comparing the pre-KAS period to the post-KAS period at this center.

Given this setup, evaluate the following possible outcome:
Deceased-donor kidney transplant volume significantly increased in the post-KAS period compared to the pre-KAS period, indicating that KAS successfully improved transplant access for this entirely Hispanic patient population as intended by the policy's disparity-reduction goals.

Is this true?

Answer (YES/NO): NO